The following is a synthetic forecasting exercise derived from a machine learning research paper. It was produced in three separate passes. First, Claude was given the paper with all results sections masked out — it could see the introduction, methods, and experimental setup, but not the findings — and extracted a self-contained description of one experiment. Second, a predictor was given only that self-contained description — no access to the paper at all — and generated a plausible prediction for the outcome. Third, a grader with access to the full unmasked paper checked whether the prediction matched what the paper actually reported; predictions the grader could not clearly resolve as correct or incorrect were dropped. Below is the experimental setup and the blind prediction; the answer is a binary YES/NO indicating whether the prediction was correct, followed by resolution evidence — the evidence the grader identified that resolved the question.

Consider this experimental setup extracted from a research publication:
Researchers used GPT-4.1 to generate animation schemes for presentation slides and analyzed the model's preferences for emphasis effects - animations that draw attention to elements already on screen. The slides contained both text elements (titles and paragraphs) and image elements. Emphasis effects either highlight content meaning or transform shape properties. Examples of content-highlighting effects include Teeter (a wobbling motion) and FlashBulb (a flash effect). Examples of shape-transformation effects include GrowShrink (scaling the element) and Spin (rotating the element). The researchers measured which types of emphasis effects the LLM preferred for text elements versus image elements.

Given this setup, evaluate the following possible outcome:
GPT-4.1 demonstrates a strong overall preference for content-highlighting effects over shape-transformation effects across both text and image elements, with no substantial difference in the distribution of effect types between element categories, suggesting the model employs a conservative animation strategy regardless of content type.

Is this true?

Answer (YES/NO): NO